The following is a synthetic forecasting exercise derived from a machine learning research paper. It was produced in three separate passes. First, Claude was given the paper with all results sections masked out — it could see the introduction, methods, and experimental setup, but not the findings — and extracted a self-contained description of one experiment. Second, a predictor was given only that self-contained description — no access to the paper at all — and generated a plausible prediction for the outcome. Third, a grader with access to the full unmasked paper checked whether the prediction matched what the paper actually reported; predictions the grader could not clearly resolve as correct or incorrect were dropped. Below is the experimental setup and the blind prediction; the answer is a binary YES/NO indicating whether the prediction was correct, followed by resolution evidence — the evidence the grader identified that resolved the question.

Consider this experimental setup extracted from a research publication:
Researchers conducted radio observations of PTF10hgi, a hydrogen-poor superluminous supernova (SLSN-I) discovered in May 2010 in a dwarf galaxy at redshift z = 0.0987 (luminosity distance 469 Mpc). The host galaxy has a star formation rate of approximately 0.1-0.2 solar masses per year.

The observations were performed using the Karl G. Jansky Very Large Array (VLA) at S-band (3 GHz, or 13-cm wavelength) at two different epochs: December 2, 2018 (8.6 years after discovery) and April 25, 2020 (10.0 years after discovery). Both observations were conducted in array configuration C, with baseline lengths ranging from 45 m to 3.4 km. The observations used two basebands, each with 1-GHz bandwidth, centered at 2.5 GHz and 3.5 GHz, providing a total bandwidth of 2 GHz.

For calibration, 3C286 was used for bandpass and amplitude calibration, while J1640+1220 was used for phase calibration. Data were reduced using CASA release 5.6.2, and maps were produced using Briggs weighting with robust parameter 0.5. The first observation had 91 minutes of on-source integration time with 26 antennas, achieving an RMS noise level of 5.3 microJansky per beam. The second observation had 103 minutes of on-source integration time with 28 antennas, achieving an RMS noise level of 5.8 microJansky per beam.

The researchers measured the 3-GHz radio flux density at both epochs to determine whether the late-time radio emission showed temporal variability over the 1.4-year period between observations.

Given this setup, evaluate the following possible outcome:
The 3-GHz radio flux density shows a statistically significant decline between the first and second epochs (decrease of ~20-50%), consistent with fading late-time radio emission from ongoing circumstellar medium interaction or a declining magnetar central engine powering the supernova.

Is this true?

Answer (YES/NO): YES